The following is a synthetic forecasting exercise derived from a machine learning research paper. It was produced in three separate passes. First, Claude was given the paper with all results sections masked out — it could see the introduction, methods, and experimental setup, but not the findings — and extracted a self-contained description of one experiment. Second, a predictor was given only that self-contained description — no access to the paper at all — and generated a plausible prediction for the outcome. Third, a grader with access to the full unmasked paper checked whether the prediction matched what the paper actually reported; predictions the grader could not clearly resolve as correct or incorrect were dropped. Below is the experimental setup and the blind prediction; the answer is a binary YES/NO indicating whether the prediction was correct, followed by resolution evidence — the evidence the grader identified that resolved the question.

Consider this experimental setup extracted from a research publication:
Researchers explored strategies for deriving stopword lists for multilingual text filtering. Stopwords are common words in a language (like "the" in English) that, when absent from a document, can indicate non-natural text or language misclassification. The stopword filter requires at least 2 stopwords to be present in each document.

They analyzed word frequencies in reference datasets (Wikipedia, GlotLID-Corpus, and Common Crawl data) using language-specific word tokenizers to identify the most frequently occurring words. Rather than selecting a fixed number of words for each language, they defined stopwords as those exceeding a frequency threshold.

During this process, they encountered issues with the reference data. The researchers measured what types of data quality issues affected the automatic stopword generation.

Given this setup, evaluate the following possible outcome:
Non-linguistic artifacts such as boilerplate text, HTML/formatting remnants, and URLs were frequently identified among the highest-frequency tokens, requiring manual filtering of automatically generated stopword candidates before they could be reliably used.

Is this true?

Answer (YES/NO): NO